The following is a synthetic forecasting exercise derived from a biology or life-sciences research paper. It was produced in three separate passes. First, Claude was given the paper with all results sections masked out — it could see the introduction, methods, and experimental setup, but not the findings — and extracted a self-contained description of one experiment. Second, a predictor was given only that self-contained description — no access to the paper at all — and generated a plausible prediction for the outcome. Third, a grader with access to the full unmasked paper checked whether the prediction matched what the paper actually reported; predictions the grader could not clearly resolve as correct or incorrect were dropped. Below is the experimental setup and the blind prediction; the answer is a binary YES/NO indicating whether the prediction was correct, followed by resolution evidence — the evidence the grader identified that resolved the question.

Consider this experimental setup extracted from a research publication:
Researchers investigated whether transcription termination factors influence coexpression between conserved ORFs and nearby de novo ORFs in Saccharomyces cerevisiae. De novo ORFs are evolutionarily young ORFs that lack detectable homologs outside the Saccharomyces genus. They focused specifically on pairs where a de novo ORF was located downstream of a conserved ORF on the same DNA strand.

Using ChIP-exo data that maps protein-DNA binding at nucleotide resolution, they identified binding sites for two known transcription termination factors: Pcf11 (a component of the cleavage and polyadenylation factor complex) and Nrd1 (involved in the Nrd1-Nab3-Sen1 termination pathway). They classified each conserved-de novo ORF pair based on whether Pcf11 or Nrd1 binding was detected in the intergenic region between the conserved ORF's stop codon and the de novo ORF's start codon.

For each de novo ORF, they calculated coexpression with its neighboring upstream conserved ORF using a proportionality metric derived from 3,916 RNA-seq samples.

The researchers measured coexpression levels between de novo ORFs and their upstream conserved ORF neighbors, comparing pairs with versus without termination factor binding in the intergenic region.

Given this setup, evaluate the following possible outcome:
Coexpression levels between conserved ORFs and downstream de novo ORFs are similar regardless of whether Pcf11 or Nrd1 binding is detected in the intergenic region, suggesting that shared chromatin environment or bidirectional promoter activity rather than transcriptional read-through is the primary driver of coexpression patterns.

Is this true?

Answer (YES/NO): NO